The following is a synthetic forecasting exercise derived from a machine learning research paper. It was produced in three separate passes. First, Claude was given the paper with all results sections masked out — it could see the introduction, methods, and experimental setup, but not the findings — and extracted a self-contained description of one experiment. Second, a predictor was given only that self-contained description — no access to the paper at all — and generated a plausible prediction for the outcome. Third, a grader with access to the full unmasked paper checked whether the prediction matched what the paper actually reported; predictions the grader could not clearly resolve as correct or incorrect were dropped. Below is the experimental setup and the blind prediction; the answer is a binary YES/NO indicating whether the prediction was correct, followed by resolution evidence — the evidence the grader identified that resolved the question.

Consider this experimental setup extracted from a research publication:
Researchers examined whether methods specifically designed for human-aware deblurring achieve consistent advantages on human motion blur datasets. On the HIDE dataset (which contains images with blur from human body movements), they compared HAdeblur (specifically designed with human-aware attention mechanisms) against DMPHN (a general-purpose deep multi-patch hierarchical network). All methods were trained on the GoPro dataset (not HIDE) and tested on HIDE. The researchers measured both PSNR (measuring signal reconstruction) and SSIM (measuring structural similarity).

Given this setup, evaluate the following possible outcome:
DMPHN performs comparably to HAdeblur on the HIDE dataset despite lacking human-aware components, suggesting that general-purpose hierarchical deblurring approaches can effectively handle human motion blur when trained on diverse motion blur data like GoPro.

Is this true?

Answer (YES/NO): YES